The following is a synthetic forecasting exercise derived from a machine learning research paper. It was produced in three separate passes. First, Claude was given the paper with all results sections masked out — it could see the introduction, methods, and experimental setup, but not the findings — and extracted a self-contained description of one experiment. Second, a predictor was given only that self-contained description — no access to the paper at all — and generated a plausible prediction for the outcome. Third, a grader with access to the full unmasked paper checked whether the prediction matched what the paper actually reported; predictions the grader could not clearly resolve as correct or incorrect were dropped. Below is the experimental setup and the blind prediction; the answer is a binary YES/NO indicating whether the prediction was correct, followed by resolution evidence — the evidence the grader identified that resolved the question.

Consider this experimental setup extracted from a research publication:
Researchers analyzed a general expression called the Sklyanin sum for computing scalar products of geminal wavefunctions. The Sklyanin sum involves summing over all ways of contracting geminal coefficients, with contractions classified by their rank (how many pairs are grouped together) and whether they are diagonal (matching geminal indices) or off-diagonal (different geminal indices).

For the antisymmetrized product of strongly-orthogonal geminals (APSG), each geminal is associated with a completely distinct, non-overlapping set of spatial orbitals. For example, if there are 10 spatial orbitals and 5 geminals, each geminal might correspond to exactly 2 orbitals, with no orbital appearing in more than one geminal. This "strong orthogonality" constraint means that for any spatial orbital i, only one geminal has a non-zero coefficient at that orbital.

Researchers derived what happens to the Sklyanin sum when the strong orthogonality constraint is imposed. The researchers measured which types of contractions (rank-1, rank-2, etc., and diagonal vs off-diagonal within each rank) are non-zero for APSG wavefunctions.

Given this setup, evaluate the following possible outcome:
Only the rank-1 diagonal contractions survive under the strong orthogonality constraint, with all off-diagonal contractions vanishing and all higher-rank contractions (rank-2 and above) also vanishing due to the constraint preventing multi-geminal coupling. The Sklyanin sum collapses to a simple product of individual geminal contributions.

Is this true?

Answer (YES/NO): YES